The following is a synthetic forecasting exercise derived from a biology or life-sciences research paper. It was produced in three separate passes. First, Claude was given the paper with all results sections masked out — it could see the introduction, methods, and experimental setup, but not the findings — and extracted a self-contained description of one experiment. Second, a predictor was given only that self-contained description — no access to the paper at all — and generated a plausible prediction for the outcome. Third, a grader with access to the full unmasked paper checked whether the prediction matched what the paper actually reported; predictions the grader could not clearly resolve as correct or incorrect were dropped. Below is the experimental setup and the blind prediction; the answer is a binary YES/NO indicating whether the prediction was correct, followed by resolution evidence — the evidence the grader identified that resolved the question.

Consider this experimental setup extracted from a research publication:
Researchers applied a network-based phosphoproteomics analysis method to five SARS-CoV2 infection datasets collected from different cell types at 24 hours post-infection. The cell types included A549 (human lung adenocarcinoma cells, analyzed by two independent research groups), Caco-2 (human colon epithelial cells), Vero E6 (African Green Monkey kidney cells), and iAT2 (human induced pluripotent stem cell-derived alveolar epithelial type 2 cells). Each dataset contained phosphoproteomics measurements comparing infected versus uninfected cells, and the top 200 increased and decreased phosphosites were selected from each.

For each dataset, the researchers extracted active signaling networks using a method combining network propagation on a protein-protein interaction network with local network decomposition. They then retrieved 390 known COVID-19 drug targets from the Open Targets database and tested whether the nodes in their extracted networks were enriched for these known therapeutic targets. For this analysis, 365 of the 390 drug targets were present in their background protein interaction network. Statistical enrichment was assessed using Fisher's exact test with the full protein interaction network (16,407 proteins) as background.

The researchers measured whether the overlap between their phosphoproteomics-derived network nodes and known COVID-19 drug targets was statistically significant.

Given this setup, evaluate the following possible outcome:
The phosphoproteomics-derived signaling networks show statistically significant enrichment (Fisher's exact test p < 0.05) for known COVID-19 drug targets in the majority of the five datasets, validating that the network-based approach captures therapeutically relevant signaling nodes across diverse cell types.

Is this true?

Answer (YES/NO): NO